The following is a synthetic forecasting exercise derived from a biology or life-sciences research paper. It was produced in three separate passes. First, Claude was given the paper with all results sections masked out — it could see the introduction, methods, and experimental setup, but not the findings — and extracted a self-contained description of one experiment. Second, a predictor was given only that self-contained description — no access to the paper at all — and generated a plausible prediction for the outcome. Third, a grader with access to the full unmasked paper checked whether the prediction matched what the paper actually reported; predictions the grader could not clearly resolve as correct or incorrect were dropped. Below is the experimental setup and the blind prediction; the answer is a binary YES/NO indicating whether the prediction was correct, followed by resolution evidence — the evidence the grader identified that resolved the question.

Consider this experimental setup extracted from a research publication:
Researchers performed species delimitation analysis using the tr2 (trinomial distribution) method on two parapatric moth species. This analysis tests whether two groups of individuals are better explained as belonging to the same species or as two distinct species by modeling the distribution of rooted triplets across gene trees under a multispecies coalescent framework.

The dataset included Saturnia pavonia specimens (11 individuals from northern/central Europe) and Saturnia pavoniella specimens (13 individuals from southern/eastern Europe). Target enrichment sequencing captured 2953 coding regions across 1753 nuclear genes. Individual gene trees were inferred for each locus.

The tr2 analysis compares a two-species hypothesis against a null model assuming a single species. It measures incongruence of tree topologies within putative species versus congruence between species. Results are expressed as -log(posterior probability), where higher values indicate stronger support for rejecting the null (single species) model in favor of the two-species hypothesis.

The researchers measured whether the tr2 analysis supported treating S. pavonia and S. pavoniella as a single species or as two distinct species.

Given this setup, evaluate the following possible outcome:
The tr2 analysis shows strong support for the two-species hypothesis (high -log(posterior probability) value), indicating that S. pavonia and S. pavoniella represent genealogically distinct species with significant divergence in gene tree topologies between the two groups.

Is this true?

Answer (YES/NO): YES